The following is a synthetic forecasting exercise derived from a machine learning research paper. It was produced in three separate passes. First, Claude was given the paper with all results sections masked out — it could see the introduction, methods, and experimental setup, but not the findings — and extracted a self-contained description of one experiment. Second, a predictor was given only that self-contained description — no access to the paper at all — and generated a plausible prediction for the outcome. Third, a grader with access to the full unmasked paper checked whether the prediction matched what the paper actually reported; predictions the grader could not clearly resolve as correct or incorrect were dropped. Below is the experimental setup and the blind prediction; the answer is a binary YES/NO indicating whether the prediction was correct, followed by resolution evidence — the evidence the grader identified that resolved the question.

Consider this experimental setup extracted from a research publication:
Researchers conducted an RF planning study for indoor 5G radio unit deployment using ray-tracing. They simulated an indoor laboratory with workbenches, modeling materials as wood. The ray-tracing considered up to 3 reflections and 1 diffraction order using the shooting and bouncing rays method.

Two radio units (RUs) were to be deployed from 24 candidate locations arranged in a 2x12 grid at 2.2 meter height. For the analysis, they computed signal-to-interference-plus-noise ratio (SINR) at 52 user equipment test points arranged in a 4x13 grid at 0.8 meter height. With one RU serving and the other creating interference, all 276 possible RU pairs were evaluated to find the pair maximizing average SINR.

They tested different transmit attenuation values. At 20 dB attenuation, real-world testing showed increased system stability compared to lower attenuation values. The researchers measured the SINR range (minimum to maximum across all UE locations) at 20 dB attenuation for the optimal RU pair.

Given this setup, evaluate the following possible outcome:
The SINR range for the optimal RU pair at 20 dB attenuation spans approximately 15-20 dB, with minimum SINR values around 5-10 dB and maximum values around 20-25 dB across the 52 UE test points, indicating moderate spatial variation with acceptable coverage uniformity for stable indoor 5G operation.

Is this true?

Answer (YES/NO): YES